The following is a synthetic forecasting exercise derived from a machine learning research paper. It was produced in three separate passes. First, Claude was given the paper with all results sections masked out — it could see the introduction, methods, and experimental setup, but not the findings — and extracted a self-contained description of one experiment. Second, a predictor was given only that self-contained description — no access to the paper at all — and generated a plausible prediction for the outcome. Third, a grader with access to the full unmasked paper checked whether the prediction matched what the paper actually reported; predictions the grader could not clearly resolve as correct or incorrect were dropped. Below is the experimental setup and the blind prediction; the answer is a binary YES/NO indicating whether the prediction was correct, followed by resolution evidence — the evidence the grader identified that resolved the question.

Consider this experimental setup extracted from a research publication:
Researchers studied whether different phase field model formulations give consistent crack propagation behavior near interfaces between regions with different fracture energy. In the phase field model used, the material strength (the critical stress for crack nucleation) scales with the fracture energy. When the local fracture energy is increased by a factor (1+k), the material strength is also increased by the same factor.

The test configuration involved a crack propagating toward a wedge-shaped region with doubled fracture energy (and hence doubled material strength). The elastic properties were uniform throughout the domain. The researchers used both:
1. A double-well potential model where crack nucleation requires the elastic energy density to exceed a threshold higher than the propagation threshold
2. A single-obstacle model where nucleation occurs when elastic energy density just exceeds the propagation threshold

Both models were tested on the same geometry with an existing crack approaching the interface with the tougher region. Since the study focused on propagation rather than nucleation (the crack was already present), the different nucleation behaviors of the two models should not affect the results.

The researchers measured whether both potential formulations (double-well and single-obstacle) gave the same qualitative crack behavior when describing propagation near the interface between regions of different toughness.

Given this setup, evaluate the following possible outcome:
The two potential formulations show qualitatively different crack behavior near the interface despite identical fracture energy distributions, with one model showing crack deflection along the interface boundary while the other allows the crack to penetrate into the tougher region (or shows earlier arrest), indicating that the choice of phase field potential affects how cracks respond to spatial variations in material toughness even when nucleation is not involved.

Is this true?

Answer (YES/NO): NO